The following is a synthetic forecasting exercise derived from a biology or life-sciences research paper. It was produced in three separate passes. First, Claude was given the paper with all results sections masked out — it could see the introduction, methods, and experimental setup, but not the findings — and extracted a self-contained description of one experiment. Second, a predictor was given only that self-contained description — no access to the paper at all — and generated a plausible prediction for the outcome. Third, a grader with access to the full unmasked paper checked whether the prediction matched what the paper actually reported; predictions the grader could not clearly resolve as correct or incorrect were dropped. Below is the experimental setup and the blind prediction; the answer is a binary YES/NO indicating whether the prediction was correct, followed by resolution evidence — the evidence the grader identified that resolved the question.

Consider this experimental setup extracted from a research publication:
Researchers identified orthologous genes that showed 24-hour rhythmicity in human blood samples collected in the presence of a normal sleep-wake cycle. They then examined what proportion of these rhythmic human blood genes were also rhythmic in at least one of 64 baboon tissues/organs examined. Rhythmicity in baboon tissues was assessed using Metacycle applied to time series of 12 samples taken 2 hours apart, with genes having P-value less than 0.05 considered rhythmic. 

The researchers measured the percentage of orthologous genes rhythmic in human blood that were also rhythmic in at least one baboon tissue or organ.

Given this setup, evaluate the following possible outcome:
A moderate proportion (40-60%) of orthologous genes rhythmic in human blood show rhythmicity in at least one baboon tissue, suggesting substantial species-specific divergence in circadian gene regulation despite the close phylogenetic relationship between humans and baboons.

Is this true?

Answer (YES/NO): NO